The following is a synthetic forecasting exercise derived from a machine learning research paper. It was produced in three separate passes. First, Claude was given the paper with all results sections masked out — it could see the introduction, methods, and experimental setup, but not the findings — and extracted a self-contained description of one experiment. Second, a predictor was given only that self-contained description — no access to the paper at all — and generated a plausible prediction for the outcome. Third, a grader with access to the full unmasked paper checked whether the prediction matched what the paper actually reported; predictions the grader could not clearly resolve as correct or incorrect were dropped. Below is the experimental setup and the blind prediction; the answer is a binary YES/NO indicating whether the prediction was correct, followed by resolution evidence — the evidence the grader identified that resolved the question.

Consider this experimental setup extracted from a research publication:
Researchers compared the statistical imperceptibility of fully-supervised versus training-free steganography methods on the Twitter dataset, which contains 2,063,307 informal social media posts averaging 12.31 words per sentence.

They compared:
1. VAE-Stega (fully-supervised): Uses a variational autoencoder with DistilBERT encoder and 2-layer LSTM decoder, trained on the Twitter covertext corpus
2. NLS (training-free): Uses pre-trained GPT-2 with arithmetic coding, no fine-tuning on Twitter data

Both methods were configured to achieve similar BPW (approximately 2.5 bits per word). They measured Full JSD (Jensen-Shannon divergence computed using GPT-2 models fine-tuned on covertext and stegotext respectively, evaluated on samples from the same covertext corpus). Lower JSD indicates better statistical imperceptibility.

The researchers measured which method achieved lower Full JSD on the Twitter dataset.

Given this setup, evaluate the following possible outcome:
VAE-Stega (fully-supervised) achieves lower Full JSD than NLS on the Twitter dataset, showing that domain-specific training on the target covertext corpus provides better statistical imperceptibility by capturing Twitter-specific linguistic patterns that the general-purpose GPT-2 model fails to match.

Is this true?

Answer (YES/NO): NO